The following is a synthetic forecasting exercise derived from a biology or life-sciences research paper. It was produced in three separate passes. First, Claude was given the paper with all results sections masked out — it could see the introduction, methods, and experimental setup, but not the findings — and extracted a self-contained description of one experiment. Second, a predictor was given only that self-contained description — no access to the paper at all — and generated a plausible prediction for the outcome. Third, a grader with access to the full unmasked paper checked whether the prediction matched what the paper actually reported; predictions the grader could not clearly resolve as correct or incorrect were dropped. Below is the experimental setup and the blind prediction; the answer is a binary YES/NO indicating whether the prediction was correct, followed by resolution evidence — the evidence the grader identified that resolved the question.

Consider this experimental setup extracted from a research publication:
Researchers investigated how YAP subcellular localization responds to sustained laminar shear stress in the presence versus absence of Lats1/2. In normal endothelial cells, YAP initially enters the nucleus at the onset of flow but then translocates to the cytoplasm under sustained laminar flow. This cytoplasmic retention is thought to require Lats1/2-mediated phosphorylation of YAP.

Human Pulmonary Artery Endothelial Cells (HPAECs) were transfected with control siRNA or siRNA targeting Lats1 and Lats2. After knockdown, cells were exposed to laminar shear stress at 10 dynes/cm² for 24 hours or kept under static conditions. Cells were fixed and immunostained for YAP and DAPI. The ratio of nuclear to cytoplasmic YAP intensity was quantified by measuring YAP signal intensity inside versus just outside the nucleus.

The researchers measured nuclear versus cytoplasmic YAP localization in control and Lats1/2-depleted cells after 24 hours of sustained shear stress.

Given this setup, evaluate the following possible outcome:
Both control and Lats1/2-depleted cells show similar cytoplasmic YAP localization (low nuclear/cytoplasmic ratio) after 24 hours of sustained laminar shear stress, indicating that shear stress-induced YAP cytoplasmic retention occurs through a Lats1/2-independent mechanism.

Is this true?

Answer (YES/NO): NO